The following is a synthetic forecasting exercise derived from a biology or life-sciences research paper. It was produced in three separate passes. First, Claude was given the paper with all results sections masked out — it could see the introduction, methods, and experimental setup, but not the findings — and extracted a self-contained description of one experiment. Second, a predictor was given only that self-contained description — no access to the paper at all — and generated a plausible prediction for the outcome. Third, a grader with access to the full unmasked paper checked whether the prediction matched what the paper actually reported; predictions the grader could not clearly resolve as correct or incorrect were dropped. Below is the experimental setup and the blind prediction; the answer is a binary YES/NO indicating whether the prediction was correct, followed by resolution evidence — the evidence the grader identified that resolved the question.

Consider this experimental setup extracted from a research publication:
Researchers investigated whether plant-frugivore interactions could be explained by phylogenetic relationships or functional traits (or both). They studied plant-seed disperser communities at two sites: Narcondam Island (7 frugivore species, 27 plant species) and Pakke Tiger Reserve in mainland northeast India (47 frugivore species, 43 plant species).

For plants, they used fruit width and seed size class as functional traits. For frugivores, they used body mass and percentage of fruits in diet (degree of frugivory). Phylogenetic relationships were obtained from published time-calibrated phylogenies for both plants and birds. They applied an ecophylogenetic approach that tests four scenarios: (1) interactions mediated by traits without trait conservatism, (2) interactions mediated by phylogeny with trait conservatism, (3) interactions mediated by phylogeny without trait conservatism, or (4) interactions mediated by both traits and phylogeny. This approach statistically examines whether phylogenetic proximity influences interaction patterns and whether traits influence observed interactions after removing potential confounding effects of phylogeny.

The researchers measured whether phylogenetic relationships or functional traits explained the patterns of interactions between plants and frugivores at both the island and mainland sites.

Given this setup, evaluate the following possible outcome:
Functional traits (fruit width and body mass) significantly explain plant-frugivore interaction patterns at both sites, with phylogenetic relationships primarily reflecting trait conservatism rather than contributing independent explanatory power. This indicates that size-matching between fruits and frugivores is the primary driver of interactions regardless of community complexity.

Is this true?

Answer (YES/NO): NO